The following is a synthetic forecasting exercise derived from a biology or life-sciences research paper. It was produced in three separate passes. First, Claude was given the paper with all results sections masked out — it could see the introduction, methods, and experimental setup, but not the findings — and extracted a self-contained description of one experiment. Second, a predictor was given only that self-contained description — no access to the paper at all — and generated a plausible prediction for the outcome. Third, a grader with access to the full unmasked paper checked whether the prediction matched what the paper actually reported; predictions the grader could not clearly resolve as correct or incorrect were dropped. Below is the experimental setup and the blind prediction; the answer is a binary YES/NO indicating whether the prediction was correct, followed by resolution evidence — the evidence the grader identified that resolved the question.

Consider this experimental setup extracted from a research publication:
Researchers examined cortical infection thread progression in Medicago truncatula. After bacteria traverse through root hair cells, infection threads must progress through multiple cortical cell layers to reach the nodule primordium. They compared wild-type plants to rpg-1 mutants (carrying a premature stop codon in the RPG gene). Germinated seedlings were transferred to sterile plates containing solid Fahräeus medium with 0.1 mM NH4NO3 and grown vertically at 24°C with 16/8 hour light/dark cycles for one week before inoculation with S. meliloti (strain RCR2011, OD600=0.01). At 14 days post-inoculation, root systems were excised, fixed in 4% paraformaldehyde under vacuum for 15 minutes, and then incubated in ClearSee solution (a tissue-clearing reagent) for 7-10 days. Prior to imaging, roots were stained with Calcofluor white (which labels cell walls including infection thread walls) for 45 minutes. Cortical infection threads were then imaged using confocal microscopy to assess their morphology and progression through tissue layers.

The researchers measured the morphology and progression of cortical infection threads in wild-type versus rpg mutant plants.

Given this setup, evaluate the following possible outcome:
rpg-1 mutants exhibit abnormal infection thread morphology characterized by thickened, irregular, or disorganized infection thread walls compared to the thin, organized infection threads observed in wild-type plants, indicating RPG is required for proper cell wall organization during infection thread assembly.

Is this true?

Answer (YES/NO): YES